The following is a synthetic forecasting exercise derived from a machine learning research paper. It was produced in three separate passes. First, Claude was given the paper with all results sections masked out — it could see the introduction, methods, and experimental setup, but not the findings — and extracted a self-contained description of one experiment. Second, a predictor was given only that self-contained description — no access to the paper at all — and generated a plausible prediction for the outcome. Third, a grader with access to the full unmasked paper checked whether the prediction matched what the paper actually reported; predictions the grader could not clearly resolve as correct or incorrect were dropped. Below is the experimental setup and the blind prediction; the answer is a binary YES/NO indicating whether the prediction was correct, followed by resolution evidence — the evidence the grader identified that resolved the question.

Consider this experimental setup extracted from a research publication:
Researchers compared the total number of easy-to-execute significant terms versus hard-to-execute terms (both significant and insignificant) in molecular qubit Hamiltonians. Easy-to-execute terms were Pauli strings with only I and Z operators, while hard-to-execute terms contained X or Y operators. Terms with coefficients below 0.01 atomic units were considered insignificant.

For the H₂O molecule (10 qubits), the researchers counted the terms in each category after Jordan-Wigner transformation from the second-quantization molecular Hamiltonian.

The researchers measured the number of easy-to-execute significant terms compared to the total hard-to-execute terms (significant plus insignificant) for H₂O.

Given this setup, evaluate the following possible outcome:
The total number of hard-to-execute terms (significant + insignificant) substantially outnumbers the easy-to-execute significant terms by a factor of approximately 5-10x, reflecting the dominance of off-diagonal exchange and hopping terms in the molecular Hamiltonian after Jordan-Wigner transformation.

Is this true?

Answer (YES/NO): NO